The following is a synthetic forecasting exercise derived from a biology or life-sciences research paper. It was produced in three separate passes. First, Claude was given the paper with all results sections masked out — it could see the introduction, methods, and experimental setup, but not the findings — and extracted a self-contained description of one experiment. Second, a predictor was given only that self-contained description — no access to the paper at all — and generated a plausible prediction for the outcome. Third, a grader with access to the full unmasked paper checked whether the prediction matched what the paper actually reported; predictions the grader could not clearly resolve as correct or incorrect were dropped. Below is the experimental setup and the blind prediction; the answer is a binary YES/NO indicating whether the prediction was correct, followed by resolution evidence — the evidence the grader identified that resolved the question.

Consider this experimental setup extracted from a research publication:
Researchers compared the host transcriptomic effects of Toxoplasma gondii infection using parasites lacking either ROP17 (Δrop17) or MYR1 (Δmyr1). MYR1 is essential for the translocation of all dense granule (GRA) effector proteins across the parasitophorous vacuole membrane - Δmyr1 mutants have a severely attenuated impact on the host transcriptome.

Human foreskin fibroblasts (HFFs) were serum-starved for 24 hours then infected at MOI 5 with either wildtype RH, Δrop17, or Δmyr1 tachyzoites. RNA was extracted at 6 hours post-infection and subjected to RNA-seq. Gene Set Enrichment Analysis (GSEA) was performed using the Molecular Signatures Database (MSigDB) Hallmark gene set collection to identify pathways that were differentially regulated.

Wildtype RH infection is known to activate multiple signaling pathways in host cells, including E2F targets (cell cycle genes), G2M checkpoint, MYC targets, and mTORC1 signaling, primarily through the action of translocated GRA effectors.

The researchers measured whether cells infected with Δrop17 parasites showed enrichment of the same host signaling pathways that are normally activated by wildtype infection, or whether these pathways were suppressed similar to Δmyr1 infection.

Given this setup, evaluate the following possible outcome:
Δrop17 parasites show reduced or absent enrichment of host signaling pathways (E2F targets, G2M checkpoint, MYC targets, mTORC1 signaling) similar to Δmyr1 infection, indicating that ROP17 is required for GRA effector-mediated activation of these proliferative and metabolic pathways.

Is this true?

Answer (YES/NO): YES